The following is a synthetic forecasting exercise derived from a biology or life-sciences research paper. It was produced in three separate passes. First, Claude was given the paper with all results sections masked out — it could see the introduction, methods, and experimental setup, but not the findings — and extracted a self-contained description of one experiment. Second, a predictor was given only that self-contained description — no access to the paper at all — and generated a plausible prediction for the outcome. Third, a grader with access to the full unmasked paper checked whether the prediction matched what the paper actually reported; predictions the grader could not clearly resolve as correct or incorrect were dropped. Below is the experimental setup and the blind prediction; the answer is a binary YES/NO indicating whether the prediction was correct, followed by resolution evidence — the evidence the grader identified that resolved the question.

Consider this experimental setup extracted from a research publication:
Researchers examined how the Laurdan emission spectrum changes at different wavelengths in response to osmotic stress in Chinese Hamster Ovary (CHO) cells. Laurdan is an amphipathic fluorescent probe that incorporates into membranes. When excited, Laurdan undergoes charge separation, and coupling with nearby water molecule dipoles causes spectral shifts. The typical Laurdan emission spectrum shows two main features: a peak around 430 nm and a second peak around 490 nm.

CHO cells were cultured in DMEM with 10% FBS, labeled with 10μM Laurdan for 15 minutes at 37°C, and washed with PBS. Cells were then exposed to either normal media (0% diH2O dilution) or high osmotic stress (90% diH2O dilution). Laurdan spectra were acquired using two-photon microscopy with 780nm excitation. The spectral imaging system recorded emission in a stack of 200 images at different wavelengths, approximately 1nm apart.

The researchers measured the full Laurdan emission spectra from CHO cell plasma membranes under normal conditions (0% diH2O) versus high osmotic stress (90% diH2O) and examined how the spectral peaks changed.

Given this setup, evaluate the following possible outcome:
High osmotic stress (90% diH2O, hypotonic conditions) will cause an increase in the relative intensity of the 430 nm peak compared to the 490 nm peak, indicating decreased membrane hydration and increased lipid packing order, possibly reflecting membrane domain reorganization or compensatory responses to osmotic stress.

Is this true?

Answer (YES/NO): YES